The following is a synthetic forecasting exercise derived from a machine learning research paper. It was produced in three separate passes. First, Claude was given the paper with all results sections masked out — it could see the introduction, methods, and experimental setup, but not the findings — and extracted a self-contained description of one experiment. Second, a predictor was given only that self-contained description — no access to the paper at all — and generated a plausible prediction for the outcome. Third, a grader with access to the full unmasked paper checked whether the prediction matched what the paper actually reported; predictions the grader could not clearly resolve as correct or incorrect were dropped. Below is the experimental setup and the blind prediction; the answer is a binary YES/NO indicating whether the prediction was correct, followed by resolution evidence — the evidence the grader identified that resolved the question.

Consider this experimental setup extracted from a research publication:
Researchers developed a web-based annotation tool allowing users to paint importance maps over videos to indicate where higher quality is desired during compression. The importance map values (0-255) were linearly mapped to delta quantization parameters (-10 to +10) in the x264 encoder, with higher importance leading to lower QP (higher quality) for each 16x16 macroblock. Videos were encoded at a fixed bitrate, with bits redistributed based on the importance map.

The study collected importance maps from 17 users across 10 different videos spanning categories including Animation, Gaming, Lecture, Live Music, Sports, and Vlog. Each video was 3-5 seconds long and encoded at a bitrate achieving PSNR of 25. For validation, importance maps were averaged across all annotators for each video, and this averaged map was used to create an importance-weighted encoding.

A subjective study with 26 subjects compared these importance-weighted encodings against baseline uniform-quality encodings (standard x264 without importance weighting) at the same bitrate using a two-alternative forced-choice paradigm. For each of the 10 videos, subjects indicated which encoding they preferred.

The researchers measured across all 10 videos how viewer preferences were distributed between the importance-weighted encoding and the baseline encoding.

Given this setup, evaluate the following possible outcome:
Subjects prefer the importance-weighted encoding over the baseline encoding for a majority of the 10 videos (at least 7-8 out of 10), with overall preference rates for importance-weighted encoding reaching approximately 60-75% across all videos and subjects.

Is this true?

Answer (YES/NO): YES